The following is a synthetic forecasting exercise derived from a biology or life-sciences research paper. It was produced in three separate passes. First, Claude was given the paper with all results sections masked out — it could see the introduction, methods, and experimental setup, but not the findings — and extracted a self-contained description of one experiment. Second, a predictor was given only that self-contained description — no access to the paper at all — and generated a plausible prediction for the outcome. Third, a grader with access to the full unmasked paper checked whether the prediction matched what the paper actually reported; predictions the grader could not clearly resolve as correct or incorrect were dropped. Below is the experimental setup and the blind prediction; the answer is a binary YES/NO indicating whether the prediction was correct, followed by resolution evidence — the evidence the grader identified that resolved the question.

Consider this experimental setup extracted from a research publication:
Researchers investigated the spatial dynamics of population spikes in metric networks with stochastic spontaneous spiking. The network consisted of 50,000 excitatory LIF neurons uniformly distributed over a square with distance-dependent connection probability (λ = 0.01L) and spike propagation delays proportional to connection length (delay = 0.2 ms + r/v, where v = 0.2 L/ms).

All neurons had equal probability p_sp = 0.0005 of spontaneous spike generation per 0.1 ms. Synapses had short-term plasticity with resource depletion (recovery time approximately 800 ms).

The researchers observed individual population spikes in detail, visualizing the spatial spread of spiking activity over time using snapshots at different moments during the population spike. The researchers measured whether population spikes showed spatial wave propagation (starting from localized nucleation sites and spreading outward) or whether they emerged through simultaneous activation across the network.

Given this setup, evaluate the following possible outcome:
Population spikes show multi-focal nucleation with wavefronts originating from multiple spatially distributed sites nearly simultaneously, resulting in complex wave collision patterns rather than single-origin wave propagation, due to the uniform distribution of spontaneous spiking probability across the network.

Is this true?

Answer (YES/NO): YES